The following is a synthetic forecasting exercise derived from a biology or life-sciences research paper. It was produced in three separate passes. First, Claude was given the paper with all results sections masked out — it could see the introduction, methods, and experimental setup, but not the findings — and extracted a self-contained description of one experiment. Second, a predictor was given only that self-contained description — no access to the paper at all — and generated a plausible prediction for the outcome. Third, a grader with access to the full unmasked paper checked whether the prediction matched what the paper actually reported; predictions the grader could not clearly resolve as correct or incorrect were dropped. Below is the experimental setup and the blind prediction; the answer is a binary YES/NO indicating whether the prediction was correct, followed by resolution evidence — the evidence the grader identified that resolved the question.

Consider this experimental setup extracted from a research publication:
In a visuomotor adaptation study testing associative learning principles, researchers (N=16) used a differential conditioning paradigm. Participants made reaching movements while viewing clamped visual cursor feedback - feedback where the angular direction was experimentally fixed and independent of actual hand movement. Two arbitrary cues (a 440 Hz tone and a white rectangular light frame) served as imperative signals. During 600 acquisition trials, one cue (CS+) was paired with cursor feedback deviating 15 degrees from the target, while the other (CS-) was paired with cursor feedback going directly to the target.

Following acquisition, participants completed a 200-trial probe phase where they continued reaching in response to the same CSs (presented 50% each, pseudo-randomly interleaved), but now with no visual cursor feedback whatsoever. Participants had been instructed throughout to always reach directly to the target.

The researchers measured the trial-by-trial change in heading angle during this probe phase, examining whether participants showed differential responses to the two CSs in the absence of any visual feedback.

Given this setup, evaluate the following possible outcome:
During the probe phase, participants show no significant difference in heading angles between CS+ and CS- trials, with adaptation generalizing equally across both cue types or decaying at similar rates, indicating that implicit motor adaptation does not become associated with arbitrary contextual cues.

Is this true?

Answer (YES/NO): NO